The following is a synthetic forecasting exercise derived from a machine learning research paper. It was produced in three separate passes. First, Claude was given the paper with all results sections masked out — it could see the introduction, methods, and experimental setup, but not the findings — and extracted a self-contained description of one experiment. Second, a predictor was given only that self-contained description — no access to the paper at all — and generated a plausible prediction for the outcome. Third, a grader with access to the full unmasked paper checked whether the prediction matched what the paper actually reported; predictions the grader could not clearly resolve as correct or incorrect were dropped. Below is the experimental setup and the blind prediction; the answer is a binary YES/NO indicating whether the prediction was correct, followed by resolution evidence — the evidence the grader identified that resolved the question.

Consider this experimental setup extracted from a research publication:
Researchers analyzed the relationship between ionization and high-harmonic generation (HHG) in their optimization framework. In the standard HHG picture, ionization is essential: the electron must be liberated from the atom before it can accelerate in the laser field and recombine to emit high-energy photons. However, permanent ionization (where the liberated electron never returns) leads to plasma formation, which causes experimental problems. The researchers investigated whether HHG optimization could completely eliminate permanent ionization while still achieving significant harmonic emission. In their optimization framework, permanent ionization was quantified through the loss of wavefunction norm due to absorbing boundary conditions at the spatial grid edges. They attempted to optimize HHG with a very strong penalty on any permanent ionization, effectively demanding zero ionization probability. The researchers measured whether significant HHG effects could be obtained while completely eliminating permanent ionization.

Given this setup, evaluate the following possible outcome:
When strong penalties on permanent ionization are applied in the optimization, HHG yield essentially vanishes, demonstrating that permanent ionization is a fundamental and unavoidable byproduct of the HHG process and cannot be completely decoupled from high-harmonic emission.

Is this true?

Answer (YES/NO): YES